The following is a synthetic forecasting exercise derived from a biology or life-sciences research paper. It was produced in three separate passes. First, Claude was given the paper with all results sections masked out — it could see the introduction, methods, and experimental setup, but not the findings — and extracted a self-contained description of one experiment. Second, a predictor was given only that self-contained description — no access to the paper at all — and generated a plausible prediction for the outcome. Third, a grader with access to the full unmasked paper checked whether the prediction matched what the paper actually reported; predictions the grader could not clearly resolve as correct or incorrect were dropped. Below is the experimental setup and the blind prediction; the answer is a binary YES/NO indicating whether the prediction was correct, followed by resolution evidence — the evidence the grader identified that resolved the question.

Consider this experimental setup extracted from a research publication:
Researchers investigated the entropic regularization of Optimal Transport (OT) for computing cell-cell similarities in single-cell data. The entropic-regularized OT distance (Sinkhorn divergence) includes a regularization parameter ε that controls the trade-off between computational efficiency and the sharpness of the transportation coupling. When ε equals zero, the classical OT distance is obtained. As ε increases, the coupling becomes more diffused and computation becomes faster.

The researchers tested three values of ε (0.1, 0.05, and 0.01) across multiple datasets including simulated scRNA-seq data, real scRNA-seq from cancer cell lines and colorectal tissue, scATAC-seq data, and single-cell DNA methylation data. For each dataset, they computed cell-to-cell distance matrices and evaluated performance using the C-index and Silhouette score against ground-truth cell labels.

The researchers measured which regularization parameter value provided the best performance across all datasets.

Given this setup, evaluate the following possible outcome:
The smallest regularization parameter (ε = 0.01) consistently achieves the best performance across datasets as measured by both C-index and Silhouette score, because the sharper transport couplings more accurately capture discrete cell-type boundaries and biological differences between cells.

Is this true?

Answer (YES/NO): NO